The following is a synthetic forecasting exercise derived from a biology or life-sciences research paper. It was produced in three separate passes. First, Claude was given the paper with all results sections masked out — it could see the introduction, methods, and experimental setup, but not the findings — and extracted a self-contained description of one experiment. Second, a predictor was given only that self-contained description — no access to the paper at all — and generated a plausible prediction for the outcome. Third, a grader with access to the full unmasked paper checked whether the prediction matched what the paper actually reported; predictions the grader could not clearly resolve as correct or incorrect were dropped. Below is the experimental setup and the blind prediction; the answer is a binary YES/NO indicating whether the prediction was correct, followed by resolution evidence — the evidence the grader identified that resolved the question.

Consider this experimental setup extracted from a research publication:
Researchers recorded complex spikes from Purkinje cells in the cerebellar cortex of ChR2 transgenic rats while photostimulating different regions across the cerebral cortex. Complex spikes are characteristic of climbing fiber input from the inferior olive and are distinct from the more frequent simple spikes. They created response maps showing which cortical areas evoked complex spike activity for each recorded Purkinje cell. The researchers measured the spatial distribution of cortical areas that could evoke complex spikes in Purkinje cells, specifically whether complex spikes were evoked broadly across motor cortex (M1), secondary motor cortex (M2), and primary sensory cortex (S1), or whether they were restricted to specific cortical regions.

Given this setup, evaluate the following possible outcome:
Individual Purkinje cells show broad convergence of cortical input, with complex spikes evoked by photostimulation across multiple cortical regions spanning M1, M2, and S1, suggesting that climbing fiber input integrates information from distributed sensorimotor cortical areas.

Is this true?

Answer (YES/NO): NO